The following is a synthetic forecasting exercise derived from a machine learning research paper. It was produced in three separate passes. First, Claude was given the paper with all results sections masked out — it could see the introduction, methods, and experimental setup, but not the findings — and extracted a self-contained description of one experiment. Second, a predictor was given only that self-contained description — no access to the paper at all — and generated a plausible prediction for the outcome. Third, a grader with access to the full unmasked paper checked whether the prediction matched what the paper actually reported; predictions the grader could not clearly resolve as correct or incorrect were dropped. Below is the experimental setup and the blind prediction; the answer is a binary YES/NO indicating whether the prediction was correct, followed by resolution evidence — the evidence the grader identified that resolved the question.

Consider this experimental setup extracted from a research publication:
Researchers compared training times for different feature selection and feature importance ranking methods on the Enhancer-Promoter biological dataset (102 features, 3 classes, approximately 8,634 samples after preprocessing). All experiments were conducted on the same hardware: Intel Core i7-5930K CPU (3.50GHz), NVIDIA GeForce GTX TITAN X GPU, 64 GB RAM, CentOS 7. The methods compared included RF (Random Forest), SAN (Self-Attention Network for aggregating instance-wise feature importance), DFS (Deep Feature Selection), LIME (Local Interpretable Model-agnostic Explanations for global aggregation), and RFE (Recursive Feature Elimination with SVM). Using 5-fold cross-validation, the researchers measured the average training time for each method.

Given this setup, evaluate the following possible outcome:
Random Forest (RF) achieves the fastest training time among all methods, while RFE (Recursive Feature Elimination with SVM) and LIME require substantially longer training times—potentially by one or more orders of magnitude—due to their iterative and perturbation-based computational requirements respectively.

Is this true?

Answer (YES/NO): YES